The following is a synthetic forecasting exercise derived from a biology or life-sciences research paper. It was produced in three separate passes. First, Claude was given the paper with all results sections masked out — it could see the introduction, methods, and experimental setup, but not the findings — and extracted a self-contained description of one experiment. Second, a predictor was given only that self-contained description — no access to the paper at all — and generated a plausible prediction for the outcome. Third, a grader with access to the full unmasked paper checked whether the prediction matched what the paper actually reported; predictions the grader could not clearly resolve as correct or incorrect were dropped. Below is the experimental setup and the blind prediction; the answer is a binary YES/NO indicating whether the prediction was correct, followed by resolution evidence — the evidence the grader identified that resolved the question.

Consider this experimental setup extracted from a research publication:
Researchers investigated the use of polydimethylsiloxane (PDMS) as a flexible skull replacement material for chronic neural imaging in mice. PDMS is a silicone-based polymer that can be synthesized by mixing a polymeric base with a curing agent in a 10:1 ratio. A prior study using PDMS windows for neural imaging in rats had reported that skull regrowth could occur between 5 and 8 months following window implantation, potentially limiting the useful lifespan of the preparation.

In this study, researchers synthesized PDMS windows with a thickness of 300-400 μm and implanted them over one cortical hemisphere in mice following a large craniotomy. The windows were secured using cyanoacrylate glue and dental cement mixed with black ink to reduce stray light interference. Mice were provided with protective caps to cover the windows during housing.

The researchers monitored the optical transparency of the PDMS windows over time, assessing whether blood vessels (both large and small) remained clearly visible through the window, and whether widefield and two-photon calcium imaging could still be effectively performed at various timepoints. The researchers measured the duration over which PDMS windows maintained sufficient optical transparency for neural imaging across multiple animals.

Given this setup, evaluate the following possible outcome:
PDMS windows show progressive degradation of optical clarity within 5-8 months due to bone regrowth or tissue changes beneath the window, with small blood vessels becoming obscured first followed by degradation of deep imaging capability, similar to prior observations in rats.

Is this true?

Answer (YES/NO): NO